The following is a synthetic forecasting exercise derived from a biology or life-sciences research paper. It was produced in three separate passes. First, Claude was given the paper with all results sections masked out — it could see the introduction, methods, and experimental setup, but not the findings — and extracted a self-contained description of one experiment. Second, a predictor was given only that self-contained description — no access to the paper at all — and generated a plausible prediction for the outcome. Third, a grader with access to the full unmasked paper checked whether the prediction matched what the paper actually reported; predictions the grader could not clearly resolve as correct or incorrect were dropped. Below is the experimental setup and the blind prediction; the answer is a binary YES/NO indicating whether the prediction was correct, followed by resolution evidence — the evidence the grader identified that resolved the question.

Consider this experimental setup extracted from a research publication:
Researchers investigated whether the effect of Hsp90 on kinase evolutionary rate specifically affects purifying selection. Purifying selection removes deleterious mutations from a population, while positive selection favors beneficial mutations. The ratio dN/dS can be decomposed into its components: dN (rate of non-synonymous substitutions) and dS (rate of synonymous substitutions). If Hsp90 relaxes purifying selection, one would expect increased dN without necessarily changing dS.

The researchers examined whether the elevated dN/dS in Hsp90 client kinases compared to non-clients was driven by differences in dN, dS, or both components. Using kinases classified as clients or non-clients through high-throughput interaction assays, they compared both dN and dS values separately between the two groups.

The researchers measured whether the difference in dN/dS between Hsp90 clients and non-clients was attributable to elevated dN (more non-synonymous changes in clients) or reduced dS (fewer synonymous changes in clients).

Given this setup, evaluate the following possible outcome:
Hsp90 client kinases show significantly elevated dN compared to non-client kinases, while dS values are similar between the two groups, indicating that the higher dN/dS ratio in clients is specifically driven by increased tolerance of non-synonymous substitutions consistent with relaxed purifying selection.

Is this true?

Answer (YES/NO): YES